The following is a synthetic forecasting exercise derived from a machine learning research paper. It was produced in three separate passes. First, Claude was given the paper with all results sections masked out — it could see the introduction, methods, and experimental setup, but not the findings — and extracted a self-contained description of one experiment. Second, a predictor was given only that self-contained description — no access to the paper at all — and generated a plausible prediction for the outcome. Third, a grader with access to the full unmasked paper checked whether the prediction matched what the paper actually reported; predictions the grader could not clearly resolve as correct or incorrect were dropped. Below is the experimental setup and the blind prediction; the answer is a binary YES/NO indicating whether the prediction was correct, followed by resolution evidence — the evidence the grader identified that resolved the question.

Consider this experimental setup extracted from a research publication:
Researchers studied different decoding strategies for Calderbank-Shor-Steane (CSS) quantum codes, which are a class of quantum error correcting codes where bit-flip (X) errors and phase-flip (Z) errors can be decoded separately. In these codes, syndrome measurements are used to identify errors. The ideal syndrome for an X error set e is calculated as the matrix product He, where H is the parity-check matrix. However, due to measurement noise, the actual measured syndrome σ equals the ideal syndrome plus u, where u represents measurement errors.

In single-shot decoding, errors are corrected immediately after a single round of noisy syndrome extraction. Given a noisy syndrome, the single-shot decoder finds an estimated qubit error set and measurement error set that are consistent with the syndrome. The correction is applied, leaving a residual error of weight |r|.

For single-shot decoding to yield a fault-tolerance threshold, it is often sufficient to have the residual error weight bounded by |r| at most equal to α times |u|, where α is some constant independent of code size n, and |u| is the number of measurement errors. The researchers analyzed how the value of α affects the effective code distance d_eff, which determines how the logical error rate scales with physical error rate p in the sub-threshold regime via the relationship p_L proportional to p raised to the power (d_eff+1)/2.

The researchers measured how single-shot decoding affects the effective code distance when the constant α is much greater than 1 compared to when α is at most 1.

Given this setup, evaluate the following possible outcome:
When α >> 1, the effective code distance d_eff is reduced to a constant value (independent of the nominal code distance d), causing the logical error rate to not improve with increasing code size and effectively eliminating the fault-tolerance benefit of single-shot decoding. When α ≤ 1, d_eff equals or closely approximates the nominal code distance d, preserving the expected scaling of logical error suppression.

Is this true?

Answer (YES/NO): NO